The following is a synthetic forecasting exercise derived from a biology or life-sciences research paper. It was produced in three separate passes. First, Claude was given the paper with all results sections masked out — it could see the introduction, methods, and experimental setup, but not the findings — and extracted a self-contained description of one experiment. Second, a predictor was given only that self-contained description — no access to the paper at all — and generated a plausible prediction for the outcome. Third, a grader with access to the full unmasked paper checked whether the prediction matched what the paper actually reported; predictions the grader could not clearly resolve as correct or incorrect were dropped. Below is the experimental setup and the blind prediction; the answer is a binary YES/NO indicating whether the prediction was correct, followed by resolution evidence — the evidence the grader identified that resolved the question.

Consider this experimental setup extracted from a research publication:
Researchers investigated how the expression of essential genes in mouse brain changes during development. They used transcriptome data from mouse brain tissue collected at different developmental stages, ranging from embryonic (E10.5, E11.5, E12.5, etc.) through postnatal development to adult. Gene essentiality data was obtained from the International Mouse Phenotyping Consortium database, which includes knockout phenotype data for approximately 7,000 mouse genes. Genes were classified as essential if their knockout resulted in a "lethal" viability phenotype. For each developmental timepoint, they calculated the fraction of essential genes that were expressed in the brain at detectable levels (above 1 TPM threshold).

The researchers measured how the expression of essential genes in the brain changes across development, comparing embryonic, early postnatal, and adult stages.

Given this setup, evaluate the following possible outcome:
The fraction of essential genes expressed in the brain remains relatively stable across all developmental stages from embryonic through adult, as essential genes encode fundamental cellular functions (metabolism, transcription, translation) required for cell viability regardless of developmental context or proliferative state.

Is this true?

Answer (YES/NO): NO